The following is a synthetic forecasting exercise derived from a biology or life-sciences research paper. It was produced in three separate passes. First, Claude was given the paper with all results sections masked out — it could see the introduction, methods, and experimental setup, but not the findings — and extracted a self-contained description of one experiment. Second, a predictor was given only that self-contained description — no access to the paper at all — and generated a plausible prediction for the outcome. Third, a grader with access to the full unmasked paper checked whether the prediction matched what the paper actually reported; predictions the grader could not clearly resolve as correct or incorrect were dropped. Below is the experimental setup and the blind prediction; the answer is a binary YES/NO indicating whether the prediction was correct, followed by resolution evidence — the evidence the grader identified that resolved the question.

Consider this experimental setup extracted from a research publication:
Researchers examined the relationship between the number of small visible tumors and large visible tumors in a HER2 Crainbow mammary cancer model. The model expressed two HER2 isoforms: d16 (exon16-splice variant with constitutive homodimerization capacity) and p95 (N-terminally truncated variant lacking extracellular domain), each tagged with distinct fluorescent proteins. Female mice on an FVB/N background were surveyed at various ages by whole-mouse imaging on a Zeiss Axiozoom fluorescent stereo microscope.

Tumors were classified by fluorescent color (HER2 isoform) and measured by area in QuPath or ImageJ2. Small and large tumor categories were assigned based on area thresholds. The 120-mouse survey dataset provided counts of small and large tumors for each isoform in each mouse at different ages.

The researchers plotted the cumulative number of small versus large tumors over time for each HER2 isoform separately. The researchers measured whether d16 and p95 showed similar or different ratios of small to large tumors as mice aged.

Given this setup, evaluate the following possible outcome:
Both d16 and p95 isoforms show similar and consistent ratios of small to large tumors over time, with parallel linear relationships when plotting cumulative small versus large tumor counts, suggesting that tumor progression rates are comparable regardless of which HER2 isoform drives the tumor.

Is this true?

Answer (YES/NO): NO